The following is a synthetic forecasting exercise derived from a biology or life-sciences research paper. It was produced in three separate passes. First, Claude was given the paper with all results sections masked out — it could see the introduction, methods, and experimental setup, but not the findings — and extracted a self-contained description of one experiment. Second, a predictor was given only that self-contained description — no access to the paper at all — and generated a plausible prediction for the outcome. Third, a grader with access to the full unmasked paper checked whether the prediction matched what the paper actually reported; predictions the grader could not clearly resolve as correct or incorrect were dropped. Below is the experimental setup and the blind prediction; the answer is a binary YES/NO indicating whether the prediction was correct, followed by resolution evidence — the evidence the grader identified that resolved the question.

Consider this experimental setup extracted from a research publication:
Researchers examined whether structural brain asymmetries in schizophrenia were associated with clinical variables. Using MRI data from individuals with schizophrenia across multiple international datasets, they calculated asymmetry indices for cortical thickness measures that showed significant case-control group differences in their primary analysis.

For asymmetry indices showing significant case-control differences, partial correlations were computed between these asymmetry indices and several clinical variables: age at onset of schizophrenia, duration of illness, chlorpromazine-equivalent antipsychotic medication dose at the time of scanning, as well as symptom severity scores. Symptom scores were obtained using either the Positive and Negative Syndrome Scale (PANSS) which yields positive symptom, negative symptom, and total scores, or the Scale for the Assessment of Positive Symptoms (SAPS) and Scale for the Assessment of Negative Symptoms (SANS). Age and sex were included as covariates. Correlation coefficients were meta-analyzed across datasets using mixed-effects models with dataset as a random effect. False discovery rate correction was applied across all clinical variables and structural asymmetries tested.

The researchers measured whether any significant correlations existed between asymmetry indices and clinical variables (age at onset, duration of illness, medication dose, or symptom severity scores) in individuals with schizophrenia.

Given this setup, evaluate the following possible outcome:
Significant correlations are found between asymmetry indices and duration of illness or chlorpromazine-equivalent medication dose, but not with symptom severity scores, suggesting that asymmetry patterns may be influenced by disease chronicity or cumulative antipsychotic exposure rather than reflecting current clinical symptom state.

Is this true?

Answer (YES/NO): NO